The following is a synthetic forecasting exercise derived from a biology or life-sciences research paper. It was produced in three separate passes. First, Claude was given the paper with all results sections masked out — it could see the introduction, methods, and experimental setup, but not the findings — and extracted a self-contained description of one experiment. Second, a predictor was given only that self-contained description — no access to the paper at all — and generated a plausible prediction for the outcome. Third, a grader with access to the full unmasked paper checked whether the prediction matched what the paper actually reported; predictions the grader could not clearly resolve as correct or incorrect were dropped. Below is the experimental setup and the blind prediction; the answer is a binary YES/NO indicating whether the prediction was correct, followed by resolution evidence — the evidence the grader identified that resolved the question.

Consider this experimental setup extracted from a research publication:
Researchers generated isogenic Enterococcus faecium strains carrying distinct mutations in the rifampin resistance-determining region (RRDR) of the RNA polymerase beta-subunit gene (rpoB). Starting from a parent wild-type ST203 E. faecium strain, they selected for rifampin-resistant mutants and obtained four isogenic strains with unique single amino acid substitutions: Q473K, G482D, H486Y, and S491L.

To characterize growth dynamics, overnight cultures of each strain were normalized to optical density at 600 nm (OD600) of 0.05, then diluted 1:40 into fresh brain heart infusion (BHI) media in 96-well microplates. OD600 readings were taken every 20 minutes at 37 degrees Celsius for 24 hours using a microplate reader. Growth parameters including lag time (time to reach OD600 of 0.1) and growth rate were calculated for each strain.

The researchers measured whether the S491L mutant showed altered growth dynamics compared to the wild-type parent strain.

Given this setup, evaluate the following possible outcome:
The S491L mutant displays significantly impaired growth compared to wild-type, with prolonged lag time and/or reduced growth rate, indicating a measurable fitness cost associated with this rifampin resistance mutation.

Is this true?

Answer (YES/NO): YES